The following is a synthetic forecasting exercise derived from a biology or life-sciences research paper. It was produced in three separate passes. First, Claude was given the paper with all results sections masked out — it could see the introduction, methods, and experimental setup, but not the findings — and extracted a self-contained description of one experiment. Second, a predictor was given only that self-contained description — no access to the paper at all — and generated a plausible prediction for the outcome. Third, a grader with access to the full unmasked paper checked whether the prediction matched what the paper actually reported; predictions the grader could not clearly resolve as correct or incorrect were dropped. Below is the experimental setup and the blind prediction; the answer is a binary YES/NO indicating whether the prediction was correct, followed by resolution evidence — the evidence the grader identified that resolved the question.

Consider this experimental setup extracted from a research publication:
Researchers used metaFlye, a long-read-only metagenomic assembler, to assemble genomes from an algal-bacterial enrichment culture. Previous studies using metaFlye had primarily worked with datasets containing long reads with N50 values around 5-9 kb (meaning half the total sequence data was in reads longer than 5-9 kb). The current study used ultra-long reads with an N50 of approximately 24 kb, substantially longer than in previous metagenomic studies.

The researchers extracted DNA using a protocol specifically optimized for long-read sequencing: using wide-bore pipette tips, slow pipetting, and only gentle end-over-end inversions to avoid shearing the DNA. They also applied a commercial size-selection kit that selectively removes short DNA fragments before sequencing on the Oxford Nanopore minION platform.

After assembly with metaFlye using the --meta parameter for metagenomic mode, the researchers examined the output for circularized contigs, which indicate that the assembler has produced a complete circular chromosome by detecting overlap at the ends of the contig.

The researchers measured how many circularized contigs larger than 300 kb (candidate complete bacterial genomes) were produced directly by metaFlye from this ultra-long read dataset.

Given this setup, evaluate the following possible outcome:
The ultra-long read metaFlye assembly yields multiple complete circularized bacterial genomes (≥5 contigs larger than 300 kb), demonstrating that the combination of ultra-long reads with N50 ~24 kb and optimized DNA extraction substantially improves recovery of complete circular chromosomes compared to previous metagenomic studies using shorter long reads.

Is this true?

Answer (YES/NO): YES